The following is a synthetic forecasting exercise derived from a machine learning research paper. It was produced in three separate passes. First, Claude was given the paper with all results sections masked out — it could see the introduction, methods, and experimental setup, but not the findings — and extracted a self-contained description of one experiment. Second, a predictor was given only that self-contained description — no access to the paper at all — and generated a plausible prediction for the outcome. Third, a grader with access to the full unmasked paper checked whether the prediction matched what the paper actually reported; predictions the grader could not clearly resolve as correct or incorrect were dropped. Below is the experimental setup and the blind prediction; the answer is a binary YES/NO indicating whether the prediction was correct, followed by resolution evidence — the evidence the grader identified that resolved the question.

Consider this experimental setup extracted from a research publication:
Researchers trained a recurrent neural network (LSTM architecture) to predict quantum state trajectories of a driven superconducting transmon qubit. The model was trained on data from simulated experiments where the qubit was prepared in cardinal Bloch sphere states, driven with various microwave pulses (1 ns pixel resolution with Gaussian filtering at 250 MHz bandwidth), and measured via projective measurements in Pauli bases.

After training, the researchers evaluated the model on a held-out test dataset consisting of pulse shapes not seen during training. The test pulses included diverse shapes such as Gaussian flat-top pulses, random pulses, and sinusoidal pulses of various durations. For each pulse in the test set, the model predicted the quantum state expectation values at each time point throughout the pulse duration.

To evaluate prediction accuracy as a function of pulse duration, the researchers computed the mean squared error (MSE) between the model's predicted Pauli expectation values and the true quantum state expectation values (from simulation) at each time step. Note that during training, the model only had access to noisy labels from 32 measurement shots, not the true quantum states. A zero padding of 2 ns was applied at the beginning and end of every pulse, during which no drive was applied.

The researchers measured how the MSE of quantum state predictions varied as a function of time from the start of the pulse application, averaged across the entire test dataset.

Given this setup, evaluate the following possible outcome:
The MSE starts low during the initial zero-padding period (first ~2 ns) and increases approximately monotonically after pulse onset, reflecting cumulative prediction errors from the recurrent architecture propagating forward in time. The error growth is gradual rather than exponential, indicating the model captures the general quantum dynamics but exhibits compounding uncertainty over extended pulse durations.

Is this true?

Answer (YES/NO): YES